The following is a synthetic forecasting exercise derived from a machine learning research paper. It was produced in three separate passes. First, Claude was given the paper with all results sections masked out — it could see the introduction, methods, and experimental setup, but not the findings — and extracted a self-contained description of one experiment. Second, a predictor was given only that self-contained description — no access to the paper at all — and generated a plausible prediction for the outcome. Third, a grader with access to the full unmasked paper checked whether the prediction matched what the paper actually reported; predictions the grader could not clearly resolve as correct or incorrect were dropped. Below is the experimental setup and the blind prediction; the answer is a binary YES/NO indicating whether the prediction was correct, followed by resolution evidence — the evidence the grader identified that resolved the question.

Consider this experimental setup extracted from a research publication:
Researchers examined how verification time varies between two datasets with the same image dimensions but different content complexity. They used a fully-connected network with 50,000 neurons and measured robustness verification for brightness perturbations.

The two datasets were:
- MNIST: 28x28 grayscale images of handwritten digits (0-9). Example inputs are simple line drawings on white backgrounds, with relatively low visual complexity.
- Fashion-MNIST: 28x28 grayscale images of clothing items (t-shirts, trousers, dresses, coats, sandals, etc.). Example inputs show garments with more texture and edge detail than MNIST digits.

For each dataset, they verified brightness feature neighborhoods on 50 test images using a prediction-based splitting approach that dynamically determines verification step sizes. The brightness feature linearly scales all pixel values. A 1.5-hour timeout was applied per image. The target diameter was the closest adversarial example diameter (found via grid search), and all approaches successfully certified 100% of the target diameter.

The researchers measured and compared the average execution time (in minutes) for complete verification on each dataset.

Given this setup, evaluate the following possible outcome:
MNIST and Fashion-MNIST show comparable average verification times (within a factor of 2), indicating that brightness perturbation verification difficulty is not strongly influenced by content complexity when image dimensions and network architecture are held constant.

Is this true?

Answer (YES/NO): YES